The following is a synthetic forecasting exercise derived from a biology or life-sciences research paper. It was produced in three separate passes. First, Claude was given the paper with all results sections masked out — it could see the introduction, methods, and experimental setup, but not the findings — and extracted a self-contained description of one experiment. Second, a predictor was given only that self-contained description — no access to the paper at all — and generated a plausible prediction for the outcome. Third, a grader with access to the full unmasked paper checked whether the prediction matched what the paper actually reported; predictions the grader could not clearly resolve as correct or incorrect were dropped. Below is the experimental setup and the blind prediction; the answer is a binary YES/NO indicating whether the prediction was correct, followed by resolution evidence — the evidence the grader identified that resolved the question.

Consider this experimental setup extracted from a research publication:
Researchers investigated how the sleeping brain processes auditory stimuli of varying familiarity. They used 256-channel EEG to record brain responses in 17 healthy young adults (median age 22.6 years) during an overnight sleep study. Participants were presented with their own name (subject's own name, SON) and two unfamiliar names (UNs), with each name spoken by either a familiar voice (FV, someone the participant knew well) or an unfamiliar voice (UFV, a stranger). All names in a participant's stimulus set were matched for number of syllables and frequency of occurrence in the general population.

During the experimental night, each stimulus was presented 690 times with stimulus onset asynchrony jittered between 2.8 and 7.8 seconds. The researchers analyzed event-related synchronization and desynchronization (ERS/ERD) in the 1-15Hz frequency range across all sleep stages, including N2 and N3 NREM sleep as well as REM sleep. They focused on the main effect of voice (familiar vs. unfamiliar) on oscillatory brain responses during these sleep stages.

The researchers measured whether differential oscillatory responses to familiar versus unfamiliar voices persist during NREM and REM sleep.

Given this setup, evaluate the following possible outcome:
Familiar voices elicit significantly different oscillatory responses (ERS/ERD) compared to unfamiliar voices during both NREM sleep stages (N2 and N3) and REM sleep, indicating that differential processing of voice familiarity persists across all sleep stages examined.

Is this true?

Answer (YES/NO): YES